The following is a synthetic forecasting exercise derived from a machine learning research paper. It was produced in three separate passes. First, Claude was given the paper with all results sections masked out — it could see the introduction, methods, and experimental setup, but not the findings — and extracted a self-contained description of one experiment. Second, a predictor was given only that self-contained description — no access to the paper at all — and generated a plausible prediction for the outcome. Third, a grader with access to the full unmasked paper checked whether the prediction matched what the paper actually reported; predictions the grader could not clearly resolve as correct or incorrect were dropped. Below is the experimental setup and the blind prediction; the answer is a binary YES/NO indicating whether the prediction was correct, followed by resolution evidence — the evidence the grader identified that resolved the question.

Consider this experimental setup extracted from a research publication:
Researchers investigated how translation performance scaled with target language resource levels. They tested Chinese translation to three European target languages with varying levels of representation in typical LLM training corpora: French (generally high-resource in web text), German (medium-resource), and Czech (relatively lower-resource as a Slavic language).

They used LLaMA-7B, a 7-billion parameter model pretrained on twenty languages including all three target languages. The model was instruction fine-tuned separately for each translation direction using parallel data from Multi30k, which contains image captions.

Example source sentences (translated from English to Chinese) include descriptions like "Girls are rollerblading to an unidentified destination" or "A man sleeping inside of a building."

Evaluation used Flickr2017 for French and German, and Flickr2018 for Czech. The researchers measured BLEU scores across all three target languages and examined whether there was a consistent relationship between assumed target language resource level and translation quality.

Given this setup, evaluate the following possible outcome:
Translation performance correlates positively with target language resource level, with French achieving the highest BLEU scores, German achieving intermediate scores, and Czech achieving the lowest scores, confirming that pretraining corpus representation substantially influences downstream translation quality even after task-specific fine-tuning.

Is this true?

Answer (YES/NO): YES